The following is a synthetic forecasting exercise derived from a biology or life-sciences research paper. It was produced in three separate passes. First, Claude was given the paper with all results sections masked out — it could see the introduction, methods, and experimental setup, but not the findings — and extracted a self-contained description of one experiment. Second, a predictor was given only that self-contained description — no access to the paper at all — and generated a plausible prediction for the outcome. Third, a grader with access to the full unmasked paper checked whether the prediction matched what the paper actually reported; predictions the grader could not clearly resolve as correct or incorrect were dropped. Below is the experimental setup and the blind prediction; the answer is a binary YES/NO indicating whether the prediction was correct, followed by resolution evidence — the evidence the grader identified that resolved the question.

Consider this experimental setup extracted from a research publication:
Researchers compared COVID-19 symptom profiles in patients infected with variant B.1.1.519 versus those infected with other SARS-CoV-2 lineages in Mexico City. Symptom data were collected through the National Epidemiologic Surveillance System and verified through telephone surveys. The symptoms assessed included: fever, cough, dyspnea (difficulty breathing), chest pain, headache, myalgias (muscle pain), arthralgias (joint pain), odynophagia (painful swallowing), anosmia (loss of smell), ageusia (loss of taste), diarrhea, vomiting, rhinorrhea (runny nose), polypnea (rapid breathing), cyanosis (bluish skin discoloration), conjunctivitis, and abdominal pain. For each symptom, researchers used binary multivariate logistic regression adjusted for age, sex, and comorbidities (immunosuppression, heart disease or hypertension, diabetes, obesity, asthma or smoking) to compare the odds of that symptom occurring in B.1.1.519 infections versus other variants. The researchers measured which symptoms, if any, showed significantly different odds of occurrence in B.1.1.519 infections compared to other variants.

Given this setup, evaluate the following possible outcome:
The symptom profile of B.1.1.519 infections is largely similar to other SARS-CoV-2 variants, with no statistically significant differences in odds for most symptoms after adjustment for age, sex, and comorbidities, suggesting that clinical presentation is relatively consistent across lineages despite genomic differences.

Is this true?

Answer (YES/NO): NO